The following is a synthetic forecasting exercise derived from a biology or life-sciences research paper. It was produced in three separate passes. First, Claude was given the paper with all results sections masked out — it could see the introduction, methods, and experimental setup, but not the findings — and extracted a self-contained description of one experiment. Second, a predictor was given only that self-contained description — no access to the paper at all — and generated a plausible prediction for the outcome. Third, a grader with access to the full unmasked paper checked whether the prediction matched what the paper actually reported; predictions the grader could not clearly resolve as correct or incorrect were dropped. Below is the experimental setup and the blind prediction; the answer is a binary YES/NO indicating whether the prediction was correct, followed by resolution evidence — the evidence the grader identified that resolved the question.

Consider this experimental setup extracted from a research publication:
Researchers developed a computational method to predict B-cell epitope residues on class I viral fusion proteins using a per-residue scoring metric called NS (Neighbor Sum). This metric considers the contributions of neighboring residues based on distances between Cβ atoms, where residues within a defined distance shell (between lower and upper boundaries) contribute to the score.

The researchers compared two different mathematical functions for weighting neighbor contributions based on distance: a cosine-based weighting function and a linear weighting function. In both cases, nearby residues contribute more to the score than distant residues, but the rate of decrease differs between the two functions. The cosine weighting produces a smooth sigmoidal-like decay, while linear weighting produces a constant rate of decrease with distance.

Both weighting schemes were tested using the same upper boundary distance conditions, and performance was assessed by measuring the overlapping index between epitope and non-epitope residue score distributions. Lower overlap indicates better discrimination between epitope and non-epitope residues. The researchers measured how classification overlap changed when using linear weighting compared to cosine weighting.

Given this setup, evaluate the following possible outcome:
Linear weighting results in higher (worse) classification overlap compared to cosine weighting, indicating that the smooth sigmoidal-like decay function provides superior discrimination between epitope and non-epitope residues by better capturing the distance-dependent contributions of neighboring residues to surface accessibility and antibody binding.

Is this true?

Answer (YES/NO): YES